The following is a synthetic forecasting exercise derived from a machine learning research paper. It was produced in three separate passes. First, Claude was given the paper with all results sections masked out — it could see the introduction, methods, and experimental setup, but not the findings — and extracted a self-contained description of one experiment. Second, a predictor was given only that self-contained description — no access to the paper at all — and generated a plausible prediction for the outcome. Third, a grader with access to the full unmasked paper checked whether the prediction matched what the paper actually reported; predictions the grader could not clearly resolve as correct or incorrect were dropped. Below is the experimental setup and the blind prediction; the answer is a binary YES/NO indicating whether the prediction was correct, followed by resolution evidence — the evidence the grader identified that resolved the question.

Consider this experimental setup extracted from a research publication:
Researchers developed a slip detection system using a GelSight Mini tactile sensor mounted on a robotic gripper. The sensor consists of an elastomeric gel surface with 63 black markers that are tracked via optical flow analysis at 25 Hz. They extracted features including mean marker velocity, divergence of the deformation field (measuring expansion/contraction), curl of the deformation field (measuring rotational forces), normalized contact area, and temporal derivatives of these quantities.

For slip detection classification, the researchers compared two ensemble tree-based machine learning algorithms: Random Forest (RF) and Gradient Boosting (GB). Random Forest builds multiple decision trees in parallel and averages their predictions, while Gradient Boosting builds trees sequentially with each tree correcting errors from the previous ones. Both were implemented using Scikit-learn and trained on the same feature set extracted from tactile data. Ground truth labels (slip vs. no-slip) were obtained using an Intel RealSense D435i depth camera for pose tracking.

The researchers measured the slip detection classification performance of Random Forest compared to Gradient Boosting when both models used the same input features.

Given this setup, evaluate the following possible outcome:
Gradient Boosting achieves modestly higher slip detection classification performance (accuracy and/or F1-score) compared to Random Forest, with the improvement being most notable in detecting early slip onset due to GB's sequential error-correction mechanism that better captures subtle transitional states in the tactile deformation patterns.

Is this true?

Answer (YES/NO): NO